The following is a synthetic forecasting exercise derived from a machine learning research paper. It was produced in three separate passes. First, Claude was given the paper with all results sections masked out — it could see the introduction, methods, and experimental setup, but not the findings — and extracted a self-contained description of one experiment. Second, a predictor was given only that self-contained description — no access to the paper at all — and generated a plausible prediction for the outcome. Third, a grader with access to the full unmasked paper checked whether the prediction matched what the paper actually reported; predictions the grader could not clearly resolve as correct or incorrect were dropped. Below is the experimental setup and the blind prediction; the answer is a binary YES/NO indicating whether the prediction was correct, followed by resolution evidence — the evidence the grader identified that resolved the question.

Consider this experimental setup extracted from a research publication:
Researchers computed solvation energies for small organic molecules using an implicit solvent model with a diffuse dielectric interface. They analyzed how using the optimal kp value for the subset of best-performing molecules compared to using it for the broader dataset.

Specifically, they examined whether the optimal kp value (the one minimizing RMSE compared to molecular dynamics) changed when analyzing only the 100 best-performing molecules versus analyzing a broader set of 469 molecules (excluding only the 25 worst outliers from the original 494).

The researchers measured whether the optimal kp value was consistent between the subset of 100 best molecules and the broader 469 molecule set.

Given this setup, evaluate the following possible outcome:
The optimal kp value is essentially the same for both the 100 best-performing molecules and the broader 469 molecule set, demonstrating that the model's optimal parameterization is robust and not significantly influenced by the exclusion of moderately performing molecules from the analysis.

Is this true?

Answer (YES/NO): YES